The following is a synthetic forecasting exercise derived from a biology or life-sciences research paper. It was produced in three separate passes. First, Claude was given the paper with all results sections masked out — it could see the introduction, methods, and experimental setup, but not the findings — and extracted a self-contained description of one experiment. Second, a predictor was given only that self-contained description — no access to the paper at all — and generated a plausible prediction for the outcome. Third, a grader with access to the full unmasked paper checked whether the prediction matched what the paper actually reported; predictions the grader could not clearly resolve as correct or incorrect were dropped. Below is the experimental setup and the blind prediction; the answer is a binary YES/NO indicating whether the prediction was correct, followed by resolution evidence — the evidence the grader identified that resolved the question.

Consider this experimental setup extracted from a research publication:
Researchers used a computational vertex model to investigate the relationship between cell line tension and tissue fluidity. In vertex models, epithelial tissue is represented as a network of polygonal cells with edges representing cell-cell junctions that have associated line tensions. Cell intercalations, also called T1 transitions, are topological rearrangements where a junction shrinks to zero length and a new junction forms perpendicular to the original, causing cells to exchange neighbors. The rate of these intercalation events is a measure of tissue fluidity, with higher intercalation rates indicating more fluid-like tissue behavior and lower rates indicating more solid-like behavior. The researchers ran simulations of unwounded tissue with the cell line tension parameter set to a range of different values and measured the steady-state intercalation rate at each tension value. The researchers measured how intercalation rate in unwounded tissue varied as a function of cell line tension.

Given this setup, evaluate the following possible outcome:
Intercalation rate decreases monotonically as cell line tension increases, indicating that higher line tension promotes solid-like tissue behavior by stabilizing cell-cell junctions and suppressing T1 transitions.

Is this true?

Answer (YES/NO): YES